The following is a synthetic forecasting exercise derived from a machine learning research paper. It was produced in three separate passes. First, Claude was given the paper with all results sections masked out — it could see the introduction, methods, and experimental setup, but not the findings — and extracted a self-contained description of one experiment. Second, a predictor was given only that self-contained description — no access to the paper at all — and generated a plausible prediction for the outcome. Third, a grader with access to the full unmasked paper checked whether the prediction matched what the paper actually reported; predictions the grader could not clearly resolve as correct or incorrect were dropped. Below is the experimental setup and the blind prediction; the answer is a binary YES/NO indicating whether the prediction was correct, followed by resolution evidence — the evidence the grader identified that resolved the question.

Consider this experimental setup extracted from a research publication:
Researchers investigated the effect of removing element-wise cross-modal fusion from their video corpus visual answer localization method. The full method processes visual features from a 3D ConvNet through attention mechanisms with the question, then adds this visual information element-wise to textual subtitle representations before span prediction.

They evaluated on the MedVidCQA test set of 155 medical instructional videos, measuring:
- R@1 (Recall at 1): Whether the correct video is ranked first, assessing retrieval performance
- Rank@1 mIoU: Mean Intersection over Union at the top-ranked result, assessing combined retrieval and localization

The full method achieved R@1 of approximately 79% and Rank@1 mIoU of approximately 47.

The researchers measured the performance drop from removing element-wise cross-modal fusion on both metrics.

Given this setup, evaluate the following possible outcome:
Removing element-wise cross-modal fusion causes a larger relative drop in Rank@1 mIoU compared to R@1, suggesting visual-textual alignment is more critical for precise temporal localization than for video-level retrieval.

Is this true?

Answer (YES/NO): YES